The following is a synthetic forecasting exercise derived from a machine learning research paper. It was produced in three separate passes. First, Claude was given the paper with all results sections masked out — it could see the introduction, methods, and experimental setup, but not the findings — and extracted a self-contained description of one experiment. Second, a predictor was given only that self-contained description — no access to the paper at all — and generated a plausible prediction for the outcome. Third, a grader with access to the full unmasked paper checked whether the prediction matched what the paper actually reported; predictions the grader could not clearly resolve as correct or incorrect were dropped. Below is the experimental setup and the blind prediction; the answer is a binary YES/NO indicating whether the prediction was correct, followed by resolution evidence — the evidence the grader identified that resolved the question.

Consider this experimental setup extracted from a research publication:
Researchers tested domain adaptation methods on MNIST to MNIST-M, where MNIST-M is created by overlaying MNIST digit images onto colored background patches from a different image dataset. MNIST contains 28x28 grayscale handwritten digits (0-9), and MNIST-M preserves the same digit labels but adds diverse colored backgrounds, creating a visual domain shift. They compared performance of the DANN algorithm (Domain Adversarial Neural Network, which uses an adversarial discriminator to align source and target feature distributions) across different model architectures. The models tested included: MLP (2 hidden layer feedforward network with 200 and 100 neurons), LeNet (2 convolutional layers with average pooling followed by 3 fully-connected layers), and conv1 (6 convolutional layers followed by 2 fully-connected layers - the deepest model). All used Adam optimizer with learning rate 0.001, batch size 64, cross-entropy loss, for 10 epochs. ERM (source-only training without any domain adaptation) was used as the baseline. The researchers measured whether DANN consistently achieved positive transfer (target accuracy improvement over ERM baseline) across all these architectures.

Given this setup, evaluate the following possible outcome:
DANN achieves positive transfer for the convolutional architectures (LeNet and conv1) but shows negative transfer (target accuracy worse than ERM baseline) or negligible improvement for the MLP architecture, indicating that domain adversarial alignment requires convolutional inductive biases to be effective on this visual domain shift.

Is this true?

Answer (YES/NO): NO